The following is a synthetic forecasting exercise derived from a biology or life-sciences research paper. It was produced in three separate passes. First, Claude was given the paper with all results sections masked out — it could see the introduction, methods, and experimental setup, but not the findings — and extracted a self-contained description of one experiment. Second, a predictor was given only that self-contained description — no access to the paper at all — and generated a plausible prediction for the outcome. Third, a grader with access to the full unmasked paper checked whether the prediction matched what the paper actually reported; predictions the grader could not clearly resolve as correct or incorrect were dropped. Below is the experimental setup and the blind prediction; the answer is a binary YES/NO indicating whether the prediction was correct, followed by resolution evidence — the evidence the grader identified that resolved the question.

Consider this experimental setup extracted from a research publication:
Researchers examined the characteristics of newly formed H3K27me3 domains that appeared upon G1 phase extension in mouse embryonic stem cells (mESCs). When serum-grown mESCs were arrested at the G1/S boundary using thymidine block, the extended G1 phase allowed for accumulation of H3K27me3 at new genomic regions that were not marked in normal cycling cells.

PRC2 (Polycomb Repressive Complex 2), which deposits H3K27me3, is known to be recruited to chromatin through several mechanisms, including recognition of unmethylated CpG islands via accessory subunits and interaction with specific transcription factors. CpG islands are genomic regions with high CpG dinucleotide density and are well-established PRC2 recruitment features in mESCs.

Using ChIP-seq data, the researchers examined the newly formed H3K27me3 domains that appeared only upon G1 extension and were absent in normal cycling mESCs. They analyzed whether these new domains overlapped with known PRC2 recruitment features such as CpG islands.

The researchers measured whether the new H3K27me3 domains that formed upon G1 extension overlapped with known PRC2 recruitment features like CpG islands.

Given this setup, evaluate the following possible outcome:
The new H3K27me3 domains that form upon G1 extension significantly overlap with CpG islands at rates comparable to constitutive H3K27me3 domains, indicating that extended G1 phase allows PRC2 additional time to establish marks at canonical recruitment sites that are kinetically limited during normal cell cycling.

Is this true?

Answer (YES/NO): NO